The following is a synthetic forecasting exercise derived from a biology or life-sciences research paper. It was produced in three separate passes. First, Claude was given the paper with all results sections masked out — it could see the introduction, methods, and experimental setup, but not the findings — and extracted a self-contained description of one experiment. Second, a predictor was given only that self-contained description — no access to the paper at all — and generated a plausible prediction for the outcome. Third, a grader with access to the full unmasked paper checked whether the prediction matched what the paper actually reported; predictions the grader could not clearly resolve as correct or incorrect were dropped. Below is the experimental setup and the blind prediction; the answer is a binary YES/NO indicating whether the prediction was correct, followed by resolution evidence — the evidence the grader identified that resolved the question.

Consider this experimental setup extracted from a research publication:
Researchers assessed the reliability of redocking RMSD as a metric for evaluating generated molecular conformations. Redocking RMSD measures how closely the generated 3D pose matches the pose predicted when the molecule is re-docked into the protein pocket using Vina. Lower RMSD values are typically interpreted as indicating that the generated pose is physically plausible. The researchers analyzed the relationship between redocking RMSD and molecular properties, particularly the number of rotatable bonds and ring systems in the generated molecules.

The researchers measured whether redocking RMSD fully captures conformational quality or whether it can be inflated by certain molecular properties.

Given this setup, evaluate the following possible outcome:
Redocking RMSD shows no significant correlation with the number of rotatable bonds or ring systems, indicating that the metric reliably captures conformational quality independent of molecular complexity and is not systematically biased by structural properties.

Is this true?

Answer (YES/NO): NO